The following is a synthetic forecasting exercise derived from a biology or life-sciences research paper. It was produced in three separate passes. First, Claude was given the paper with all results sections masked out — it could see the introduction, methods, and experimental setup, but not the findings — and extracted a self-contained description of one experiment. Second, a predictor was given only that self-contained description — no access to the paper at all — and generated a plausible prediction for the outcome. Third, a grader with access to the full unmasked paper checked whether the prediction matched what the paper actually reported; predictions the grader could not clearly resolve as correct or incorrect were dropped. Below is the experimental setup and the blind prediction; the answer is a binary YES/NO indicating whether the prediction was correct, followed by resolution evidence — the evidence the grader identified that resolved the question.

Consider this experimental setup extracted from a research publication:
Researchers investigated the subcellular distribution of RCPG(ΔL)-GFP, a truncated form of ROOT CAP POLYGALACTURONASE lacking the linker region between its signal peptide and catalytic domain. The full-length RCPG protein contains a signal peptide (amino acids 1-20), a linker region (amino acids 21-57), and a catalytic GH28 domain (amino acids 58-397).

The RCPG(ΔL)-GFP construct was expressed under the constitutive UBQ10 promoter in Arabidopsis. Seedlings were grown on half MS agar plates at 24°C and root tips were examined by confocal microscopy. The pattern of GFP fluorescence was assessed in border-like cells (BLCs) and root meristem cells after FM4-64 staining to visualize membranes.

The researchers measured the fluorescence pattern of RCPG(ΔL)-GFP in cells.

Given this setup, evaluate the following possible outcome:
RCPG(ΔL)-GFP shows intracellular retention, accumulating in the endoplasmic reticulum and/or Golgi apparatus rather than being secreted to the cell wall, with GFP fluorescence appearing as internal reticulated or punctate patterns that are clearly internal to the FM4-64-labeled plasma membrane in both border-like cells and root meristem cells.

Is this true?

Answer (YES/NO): YES